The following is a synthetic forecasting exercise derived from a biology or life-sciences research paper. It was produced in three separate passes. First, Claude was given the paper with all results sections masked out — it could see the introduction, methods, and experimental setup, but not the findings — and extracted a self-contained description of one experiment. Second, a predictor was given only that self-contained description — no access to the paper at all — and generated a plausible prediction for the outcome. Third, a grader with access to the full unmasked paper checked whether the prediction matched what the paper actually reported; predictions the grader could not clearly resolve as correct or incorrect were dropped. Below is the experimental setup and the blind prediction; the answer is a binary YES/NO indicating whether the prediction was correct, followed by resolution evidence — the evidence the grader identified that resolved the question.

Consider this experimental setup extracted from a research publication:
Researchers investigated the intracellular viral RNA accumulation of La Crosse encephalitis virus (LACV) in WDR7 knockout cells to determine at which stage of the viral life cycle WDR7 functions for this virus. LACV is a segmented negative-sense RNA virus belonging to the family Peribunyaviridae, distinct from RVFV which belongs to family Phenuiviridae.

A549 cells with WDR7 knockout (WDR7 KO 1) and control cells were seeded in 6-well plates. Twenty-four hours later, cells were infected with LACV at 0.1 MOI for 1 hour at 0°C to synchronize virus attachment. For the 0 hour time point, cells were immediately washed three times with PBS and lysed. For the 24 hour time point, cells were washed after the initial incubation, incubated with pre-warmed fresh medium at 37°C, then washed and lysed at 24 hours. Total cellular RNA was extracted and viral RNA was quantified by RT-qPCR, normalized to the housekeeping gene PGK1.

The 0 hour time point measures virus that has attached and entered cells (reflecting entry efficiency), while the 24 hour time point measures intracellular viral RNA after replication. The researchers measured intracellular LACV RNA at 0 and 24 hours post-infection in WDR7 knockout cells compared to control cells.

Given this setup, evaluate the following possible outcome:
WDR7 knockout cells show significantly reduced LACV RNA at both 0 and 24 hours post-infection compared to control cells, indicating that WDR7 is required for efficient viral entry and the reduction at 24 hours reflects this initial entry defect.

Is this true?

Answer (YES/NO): NO